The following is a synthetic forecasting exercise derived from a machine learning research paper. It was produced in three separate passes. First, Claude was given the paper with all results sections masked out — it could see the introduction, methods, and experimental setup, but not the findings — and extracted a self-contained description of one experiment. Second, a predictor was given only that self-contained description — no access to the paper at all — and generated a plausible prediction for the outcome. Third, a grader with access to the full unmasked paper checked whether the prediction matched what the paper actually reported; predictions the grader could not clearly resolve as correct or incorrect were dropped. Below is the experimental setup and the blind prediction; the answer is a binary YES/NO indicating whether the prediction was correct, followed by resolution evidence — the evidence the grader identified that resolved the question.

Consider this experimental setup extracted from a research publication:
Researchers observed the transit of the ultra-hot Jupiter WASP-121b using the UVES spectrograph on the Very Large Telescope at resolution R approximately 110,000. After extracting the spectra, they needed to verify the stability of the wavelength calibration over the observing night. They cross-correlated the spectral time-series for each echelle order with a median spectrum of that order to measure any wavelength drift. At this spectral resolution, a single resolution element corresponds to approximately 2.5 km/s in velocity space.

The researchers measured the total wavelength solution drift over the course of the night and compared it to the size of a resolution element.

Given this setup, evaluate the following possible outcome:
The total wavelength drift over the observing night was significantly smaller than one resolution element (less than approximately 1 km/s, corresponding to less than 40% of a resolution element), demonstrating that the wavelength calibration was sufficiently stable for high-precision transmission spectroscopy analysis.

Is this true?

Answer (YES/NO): NO